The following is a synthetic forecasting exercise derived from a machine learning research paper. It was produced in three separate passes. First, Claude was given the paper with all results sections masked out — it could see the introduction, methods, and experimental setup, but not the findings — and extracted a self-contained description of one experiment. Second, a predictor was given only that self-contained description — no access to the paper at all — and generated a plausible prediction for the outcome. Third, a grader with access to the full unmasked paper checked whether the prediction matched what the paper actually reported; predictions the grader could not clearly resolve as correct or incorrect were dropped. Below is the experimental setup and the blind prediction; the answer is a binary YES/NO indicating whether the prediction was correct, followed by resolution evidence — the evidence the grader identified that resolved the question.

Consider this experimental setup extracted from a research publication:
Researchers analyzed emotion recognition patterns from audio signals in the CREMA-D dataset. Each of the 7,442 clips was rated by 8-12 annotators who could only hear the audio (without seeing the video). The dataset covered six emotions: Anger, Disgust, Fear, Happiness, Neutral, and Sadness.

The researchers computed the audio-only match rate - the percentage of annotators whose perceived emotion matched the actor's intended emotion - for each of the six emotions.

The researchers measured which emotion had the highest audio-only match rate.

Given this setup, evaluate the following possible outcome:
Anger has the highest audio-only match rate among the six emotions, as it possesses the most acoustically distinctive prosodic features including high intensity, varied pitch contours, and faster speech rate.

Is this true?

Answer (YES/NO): NO